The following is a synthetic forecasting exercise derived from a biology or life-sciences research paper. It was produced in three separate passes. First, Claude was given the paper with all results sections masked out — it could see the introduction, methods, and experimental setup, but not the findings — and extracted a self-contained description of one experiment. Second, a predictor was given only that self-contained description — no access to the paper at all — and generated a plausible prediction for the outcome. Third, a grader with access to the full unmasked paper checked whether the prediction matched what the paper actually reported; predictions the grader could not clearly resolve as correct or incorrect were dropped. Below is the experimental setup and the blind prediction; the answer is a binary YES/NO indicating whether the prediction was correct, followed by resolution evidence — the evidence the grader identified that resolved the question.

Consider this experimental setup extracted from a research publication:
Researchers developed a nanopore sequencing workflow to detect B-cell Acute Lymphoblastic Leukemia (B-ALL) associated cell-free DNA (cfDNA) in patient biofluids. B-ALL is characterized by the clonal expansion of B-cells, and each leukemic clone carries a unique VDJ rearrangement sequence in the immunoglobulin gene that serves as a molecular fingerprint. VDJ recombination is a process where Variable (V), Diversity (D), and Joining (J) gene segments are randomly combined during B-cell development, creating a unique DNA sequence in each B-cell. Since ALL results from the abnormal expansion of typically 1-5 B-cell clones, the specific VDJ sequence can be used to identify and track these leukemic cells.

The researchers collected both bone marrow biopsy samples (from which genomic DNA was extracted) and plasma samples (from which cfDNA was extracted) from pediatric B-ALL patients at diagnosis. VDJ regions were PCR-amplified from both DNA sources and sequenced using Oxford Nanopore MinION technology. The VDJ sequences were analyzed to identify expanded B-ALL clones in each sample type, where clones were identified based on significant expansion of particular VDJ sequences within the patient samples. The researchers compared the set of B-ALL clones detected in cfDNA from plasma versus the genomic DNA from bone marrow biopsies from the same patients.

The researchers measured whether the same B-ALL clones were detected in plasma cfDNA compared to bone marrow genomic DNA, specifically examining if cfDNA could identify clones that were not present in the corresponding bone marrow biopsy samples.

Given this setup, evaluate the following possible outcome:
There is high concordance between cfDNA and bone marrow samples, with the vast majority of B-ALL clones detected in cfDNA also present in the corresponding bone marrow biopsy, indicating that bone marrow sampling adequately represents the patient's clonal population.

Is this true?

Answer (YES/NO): NO